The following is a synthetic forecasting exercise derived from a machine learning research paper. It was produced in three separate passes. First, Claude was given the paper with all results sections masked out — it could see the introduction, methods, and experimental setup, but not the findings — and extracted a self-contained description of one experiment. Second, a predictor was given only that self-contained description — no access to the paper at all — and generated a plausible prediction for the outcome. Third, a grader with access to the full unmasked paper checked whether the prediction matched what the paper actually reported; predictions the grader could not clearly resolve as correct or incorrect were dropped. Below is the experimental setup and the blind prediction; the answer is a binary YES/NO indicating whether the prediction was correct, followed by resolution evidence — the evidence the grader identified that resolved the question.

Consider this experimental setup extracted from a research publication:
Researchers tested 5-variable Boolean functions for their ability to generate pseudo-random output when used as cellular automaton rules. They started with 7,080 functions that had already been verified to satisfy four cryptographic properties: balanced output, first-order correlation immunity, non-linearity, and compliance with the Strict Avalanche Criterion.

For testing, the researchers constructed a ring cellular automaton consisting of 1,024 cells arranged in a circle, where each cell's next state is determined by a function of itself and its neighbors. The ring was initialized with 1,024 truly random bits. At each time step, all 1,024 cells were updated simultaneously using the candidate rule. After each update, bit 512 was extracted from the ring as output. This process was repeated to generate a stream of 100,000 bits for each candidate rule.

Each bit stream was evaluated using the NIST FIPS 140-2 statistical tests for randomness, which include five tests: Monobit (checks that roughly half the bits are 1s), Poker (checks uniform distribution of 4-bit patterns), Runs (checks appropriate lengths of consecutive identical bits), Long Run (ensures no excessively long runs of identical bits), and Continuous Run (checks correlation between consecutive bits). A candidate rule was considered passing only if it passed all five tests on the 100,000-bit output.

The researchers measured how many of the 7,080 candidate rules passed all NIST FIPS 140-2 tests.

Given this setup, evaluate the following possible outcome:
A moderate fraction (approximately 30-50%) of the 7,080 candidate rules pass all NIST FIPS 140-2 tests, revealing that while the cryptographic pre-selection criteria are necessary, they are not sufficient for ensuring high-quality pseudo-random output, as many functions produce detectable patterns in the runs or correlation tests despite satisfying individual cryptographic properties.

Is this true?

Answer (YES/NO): NO